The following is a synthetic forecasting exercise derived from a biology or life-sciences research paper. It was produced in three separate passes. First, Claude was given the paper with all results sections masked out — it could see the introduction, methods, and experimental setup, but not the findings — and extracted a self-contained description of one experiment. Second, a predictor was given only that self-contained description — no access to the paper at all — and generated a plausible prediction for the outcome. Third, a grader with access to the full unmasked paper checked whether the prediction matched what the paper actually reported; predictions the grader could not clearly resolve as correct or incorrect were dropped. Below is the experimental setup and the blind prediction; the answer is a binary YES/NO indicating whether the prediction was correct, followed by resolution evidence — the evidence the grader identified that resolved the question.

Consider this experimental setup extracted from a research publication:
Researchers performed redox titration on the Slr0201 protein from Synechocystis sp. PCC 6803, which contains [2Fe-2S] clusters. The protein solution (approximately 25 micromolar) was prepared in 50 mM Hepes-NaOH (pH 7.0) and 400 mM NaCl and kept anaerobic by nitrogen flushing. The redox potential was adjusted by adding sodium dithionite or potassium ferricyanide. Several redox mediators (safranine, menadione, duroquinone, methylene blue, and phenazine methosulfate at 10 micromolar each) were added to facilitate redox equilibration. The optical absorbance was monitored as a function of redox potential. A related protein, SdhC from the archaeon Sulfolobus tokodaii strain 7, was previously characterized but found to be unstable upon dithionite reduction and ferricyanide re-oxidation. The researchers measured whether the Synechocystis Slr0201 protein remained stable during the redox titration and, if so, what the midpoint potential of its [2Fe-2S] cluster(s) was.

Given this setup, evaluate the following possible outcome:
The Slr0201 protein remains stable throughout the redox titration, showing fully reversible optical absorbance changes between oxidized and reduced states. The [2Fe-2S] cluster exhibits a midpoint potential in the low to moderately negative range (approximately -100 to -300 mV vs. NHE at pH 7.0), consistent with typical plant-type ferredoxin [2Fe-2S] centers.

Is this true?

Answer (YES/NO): NO